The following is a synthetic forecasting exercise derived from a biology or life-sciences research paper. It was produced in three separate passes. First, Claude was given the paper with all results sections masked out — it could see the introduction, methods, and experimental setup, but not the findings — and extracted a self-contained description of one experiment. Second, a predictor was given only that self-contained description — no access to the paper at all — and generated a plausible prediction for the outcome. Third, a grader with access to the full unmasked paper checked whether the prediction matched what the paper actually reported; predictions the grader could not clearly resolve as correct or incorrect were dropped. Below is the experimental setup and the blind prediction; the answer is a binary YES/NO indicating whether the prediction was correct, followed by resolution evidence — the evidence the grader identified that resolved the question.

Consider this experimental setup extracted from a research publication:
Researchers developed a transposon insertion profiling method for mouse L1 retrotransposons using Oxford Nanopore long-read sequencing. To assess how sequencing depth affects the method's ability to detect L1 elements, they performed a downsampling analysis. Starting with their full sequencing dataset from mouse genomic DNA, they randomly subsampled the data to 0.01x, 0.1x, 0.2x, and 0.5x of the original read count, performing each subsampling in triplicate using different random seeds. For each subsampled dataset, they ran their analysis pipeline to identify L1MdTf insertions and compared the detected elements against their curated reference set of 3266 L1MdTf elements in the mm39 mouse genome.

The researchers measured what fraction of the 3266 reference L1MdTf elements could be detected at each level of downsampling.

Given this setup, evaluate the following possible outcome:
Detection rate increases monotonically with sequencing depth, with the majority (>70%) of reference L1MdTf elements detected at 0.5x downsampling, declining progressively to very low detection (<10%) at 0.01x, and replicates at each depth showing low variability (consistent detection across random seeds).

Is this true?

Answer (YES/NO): NO